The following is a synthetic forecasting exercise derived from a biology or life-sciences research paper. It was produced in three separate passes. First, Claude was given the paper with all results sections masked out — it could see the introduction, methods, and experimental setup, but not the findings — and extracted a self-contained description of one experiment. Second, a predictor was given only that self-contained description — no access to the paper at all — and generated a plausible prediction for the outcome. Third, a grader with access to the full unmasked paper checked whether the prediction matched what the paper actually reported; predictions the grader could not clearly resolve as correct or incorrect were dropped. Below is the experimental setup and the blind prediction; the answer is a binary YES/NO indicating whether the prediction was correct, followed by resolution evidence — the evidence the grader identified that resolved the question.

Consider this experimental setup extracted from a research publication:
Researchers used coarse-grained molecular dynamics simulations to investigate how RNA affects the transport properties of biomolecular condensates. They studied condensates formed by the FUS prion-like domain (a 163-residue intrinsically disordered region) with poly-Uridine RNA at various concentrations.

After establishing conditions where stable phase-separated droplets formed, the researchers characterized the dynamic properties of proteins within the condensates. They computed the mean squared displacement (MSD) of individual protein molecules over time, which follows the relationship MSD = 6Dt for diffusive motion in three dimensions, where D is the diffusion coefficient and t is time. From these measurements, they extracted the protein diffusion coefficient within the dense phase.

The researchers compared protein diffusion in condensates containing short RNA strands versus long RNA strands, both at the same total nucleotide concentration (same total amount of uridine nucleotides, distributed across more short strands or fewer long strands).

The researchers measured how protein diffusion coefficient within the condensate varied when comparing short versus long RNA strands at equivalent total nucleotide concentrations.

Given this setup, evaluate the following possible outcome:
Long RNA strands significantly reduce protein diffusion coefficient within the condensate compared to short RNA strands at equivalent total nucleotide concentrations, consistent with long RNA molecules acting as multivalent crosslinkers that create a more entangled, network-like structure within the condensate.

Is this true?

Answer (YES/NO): NO